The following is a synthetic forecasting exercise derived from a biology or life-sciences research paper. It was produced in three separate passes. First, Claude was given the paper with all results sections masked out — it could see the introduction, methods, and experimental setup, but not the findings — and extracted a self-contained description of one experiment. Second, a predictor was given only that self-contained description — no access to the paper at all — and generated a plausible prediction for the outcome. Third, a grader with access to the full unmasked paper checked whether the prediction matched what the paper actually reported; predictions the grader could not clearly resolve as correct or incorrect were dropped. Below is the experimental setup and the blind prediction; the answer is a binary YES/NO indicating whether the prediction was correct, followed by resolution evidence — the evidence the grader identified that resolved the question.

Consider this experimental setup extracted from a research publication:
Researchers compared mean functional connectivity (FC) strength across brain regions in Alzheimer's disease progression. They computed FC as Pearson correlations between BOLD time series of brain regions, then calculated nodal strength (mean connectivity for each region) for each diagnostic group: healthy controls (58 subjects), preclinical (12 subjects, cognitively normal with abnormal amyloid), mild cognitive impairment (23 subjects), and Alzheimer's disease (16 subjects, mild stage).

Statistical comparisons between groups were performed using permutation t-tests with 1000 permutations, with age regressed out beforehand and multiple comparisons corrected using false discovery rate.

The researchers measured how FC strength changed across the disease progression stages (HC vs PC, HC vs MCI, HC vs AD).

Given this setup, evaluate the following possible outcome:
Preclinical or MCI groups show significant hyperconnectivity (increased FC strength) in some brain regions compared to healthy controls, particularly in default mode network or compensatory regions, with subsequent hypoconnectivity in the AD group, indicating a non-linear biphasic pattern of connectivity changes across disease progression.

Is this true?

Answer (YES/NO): NO